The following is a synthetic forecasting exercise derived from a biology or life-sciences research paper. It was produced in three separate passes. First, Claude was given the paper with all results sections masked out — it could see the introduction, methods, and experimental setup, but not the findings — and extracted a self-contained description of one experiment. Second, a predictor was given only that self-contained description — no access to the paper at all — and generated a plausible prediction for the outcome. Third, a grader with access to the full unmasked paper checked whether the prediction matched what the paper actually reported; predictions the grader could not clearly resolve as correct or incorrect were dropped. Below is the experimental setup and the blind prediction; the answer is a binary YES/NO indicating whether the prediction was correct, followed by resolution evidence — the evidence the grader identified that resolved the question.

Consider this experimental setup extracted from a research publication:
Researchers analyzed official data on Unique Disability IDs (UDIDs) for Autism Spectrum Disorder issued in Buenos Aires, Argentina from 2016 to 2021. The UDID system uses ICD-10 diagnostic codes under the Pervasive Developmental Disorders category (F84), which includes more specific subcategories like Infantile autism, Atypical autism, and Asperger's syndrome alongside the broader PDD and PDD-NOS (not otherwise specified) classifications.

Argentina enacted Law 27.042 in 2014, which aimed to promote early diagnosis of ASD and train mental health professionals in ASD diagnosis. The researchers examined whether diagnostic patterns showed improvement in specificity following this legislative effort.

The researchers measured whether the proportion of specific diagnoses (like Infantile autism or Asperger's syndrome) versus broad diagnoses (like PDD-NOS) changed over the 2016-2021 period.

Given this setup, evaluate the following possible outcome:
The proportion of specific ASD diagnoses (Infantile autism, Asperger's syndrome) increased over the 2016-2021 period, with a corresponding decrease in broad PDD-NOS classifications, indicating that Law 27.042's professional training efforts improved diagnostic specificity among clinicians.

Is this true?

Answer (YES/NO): NO